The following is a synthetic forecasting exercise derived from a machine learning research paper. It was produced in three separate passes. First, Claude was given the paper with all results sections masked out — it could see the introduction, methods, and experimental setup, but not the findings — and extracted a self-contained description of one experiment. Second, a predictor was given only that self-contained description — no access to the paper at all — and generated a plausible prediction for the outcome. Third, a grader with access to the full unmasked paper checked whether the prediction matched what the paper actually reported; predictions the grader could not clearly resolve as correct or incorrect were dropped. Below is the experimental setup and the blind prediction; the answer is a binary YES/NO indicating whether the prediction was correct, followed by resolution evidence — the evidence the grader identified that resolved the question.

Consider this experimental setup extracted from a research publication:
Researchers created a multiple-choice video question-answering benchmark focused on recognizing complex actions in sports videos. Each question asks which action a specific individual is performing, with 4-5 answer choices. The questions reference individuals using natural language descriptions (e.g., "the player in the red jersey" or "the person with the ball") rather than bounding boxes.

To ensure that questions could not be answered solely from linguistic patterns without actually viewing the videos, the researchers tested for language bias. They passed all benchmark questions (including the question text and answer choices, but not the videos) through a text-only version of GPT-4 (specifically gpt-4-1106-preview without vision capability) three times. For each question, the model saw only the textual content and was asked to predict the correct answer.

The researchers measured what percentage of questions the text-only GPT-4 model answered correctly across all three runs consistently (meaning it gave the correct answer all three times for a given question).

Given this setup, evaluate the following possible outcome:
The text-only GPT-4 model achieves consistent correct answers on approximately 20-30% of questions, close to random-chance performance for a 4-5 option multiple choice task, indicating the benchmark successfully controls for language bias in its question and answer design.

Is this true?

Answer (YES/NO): NO